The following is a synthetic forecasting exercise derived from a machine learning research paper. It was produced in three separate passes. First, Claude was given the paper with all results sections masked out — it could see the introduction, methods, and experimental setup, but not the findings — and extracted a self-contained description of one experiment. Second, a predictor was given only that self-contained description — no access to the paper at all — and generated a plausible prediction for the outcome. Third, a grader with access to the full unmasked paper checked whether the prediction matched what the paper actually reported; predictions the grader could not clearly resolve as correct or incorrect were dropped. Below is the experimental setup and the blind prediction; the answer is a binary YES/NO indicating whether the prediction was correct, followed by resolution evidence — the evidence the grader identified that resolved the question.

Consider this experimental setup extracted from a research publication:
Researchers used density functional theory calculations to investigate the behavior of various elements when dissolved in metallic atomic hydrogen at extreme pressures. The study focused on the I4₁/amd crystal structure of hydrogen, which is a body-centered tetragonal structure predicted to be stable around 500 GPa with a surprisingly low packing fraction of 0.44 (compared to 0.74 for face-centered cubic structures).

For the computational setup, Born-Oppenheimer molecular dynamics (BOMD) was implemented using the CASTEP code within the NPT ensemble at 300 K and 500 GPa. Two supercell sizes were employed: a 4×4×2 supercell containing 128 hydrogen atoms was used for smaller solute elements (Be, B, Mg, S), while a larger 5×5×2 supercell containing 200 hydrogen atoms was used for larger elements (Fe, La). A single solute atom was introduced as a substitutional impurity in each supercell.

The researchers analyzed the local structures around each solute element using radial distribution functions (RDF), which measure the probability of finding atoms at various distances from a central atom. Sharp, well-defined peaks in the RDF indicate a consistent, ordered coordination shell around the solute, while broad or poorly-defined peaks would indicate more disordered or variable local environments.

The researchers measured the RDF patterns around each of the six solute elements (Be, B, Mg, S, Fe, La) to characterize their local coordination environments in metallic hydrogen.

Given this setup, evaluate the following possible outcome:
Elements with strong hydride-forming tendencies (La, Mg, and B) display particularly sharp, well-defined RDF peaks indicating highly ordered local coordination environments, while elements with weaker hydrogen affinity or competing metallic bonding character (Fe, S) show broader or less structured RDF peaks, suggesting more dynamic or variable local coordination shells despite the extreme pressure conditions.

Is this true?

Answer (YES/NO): NO